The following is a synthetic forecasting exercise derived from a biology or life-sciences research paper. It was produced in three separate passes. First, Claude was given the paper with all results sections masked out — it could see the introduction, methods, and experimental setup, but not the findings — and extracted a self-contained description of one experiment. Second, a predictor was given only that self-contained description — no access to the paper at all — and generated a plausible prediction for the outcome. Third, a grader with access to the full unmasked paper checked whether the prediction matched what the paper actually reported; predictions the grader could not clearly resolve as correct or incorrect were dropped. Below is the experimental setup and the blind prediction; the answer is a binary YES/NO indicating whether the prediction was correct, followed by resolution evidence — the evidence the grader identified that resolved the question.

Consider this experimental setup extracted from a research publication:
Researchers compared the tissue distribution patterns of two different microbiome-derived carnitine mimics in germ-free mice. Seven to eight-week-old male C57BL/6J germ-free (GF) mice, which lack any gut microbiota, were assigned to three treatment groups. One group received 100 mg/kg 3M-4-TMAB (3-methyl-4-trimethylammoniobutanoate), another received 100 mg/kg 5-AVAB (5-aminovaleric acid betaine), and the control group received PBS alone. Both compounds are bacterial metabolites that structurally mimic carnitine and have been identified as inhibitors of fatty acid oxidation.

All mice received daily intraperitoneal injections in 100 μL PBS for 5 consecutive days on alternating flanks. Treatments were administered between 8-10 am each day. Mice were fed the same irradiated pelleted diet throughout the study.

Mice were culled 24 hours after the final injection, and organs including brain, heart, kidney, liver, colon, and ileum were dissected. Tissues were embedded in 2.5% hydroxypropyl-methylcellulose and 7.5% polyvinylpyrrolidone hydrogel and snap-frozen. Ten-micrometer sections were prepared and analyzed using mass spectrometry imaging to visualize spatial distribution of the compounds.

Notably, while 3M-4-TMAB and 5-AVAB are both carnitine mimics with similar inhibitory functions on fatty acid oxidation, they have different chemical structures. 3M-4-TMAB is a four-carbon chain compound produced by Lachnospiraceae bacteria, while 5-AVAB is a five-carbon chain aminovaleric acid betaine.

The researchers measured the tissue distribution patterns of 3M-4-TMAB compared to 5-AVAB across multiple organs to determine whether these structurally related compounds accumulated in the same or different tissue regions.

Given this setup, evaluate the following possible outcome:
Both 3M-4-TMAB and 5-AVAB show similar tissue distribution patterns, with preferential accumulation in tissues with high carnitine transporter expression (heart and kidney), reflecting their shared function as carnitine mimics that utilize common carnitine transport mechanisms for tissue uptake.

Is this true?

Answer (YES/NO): NO